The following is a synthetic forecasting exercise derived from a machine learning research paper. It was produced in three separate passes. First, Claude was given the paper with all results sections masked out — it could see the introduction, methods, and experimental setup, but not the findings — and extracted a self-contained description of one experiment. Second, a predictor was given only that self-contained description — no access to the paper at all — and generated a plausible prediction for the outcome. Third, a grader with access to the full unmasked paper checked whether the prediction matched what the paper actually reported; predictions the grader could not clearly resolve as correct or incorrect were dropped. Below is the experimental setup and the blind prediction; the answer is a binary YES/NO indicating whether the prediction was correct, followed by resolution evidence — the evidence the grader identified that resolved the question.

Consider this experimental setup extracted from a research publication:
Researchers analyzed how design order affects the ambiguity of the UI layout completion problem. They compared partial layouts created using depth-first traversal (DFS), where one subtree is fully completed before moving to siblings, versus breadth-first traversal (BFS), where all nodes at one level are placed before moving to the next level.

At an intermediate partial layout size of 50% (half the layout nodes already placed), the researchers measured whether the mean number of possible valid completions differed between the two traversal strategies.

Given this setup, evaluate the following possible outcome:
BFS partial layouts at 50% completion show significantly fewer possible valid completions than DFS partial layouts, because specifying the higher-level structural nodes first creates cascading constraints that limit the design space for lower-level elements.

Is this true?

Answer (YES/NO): NO